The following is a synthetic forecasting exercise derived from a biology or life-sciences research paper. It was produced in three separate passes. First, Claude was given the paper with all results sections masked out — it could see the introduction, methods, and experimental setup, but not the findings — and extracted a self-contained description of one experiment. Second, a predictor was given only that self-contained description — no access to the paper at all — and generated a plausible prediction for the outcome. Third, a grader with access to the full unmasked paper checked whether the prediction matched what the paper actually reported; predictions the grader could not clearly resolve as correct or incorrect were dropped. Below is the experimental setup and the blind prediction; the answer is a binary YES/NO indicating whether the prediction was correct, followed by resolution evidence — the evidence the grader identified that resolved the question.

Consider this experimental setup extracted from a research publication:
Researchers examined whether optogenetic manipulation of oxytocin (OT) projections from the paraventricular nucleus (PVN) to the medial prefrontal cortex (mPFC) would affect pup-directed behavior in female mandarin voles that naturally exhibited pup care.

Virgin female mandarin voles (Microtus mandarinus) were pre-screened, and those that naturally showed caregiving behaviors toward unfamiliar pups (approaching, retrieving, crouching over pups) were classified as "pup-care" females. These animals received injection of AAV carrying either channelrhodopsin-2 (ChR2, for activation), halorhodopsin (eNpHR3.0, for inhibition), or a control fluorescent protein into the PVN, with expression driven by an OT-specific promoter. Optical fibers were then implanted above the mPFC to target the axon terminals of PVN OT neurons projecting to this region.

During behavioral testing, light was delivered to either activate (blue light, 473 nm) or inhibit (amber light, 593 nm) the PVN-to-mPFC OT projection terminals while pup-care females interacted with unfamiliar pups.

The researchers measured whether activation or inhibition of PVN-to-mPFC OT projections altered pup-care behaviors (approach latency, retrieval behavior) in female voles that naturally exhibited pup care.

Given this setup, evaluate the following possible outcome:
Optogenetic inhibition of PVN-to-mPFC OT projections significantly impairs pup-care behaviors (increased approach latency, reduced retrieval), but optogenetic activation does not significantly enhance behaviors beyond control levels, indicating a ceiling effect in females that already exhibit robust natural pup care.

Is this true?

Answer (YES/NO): NO